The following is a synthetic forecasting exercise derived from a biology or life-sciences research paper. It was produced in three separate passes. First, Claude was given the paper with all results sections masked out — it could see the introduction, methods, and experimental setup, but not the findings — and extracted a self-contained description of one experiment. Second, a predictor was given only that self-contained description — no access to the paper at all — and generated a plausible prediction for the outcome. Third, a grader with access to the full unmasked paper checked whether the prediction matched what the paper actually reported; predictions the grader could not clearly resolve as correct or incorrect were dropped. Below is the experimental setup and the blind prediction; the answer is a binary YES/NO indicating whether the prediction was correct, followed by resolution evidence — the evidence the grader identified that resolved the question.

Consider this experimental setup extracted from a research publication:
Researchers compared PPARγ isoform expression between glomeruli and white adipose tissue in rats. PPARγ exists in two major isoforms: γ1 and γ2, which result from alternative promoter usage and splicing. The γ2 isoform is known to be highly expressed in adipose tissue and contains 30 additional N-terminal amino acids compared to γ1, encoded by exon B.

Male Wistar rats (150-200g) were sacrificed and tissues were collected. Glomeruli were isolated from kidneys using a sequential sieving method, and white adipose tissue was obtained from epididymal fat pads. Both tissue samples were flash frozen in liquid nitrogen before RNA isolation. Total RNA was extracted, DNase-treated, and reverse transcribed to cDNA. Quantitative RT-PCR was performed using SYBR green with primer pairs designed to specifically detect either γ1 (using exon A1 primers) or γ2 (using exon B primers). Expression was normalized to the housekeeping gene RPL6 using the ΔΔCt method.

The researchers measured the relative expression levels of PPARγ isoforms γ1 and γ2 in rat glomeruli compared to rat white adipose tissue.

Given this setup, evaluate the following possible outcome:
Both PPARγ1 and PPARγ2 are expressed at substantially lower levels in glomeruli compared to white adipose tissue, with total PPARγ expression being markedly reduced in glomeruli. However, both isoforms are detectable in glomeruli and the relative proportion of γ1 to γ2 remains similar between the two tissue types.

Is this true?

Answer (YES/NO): NO